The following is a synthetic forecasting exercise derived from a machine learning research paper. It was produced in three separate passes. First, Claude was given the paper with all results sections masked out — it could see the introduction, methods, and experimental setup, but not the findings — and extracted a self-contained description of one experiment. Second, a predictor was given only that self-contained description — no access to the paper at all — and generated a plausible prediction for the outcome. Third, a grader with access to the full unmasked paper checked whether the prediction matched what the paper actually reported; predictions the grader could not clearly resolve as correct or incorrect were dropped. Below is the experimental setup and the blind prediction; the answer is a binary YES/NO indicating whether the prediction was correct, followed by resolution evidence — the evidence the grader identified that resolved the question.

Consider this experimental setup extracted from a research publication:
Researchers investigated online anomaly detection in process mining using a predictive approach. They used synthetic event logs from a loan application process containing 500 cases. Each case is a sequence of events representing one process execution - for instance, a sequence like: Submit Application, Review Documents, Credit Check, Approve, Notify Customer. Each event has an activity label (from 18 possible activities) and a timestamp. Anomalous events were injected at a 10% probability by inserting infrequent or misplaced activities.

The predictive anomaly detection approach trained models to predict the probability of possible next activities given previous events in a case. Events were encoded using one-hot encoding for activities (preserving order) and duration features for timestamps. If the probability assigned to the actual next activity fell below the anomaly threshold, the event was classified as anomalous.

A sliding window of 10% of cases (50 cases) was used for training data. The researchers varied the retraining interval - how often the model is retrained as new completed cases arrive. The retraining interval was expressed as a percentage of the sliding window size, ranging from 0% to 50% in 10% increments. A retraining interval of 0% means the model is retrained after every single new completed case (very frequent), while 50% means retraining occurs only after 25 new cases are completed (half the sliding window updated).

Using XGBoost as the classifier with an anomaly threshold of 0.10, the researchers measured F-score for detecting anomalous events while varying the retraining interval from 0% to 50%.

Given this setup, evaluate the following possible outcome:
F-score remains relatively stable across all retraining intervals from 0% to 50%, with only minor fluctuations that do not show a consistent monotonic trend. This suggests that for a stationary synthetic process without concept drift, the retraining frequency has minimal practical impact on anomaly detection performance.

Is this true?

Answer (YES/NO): YES